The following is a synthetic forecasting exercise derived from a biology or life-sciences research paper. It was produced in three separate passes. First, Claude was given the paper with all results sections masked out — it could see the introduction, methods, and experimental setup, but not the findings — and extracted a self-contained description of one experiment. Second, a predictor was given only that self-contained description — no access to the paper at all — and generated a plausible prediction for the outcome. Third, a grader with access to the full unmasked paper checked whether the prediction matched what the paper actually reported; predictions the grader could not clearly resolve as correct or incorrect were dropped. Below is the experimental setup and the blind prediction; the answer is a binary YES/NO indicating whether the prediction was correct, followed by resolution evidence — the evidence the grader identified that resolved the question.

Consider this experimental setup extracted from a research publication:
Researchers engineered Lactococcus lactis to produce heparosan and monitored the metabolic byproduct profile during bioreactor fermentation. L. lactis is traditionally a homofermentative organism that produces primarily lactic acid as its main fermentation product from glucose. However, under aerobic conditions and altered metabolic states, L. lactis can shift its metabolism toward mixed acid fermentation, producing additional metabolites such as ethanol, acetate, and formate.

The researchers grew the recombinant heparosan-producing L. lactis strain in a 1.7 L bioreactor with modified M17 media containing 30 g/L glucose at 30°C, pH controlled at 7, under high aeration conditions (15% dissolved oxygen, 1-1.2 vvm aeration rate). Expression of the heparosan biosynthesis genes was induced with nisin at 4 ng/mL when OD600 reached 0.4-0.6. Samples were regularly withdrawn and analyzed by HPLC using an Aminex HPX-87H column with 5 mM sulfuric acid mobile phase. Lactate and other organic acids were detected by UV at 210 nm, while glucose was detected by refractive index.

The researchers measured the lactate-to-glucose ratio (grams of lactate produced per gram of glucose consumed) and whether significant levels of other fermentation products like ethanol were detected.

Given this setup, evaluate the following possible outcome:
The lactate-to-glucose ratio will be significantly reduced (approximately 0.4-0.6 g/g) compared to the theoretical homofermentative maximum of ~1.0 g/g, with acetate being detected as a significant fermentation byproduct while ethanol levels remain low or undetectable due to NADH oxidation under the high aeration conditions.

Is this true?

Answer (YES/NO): NO